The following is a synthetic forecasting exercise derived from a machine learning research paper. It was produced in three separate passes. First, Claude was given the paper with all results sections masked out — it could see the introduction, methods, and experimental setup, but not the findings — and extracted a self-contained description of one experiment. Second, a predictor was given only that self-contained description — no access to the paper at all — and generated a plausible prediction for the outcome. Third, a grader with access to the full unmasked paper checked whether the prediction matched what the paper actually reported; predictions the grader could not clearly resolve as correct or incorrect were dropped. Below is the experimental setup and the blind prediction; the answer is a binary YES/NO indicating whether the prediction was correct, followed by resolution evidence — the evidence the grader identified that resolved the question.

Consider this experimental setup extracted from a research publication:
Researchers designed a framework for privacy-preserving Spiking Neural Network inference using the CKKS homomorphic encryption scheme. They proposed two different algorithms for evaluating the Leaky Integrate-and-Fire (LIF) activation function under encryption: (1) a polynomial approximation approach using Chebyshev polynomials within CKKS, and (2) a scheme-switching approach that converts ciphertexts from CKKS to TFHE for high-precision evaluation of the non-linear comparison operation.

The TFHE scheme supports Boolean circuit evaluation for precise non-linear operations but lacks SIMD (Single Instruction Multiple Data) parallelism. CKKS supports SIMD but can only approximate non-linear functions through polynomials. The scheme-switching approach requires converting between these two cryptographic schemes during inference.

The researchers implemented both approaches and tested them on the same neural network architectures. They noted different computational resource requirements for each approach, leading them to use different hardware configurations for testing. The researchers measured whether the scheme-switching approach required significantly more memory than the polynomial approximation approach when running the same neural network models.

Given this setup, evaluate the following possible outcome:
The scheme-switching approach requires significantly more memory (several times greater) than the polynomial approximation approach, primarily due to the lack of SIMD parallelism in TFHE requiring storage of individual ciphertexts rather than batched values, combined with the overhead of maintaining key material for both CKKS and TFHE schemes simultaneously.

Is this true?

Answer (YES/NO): NO